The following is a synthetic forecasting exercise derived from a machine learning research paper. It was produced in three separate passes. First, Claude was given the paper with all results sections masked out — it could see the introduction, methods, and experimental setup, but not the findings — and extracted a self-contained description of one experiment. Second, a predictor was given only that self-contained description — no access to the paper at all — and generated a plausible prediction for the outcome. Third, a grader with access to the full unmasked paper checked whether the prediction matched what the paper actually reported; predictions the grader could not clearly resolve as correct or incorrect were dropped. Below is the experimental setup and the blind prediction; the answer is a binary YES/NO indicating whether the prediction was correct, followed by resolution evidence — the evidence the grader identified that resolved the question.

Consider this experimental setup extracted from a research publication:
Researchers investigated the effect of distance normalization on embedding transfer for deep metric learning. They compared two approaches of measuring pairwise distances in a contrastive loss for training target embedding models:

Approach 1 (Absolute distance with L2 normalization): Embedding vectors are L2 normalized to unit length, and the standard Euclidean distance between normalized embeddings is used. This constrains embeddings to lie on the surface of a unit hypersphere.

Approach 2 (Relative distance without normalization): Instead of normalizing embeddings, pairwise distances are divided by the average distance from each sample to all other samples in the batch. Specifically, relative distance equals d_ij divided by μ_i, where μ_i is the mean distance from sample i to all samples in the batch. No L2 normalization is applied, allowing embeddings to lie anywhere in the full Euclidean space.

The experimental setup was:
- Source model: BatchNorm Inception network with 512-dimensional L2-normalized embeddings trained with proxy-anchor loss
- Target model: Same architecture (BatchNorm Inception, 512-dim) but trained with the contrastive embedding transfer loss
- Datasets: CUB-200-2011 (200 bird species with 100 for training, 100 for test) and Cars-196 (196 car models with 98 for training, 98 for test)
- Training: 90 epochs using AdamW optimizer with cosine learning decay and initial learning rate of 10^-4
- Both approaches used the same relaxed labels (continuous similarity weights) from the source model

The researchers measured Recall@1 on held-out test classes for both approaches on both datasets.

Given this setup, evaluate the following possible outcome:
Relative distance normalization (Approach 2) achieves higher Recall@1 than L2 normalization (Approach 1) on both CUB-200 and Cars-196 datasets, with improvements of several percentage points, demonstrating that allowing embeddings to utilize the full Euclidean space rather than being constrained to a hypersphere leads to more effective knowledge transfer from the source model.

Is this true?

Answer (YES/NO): NO